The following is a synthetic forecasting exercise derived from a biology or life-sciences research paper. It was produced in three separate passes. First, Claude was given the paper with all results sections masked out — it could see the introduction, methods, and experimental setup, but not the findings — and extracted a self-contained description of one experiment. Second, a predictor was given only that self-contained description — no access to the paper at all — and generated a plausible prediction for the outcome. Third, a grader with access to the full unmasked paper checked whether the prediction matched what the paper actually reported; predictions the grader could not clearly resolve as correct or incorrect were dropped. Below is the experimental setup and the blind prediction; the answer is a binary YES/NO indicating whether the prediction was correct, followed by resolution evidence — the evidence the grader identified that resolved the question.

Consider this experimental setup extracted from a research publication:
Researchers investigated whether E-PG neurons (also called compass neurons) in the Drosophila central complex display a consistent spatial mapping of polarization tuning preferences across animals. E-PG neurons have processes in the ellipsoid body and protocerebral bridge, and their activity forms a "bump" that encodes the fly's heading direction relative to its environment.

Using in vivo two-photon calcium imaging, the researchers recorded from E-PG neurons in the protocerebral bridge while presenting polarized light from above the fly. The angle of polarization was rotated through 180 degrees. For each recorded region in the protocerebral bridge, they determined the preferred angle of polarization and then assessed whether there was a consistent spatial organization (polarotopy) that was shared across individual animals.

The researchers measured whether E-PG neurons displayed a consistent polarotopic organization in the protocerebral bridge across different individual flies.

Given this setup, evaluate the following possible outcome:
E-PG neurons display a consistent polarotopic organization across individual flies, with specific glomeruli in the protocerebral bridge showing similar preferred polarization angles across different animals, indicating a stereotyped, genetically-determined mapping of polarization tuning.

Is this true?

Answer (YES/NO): NO